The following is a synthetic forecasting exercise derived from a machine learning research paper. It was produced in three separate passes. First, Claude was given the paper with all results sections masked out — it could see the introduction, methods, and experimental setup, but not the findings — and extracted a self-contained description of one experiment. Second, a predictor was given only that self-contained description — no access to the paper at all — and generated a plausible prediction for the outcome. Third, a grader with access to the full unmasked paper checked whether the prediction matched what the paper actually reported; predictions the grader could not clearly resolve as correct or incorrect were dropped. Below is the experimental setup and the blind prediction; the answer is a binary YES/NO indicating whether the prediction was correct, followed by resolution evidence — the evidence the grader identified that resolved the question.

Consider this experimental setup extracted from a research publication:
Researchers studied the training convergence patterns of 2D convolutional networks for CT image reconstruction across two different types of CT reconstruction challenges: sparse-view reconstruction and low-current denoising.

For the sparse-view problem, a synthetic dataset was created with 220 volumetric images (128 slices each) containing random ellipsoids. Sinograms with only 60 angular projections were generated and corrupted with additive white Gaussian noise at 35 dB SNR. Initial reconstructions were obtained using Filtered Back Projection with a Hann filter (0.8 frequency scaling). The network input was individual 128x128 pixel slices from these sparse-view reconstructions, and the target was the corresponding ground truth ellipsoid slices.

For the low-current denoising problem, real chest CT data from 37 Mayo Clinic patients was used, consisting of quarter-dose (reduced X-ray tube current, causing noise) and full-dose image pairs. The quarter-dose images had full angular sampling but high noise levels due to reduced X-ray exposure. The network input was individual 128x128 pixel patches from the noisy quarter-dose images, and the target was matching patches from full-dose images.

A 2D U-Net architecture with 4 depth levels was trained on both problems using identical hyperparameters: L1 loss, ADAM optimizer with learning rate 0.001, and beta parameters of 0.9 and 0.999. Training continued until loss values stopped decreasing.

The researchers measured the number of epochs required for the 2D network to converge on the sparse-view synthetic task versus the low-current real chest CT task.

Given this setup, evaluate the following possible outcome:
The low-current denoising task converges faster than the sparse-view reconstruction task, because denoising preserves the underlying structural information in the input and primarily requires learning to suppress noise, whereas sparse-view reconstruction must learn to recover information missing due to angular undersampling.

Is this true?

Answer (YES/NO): NO